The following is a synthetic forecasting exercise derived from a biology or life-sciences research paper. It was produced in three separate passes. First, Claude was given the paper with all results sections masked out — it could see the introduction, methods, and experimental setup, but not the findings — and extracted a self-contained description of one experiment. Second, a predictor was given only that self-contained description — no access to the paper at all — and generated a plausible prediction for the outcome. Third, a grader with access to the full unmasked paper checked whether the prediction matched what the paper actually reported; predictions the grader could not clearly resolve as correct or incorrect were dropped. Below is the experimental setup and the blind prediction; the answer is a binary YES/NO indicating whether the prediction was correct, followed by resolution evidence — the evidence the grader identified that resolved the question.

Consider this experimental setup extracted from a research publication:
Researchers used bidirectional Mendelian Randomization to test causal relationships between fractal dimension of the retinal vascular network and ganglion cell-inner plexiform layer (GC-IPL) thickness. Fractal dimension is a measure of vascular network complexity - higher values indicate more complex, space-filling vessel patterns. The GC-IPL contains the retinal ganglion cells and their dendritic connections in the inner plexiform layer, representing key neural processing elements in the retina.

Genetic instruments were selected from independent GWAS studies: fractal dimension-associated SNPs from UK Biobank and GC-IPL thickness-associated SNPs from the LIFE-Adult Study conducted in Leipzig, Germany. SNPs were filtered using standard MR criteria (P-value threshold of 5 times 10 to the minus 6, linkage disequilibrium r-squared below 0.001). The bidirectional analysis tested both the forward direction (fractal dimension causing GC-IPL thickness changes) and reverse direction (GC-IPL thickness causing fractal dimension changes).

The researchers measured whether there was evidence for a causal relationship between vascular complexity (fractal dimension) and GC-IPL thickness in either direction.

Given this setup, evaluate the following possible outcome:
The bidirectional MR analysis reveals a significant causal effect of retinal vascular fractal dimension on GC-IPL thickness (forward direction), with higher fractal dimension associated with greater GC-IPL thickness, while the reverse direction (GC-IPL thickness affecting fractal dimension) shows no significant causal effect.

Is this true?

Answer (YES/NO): NO